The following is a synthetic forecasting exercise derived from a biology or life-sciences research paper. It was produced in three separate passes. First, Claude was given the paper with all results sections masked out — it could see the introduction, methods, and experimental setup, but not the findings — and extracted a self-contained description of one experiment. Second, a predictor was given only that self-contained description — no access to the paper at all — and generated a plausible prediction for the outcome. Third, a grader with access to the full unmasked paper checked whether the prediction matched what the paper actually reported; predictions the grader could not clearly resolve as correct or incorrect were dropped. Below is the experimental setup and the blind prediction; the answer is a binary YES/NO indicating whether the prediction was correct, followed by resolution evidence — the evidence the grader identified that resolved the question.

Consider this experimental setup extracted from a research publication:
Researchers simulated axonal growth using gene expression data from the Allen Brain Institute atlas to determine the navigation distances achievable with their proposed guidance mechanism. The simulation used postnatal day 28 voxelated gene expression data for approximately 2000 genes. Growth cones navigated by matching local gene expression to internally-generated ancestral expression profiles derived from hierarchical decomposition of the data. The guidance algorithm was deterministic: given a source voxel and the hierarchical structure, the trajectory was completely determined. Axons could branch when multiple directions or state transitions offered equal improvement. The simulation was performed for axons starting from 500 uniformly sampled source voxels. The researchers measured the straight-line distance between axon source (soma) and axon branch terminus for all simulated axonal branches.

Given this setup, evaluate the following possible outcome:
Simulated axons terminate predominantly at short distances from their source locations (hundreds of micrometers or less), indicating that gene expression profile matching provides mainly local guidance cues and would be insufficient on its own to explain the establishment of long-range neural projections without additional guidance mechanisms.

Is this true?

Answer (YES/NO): NO